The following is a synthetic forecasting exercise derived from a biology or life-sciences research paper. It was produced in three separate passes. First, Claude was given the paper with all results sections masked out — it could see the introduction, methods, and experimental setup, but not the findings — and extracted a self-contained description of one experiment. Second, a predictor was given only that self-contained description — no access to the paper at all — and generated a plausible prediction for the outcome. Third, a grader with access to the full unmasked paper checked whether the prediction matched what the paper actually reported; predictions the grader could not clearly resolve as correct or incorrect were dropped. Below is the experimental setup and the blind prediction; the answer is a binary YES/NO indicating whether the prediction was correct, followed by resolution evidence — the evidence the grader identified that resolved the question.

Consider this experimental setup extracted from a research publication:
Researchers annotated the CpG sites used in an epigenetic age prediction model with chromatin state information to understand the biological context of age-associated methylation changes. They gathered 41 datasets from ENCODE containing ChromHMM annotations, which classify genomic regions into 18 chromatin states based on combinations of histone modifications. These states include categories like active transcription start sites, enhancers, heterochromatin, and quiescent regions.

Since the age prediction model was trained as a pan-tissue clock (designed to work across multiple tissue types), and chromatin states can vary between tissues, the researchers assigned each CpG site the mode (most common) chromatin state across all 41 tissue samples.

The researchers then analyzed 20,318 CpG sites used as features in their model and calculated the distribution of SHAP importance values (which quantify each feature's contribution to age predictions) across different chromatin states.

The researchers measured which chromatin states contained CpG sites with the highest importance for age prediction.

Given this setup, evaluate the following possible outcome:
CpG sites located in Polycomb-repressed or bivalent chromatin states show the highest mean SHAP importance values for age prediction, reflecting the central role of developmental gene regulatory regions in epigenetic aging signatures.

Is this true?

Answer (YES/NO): NO